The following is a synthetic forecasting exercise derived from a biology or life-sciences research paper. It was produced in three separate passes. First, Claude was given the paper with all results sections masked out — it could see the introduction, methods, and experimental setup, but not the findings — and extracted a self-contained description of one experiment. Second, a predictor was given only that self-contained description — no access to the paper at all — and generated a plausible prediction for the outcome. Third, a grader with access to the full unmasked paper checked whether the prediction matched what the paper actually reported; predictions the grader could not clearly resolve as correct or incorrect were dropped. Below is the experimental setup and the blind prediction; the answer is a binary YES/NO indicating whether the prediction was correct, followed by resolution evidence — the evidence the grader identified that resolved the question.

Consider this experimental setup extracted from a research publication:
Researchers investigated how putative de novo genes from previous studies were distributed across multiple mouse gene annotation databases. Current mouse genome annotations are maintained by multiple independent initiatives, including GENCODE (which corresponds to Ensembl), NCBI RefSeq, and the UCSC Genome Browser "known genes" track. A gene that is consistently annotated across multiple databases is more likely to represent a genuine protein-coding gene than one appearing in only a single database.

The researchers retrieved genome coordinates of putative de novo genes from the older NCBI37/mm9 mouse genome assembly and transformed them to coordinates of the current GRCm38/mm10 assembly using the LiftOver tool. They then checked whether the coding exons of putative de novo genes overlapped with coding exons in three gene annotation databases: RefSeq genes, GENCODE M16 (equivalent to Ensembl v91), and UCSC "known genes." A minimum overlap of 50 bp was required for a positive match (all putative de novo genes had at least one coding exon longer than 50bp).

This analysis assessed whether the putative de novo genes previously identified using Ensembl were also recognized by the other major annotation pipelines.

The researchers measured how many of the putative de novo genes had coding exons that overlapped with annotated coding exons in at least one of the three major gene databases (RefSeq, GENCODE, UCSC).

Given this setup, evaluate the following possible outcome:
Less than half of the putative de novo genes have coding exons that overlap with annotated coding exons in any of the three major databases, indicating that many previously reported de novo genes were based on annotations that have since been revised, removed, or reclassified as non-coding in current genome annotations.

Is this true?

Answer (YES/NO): YES